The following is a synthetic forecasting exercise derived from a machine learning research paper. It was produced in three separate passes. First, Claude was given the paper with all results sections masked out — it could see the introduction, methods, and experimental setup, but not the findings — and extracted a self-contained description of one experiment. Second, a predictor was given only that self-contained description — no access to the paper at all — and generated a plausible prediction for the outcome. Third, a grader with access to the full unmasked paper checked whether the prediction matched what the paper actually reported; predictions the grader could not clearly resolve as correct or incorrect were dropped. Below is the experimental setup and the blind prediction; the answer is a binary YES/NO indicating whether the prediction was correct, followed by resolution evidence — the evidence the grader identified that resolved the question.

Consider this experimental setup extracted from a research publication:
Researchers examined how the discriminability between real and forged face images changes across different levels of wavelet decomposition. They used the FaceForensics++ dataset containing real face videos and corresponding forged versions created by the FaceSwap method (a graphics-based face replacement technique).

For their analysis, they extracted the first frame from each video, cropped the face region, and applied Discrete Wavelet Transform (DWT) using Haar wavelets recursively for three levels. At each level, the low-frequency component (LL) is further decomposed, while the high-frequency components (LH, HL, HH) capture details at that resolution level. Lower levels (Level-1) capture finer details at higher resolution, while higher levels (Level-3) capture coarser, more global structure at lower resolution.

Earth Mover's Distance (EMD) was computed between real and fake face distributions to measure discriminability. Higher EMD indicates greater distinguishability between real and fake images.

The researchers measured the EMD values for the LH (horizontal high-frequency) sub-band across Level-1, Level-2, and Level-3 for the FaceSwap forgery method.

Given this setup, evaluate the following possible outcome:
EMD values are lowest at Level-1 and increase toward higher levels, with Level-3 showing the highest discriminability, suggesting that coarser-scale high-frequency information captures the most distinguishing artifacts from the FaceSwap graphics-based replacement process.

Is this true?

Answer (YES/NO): NO